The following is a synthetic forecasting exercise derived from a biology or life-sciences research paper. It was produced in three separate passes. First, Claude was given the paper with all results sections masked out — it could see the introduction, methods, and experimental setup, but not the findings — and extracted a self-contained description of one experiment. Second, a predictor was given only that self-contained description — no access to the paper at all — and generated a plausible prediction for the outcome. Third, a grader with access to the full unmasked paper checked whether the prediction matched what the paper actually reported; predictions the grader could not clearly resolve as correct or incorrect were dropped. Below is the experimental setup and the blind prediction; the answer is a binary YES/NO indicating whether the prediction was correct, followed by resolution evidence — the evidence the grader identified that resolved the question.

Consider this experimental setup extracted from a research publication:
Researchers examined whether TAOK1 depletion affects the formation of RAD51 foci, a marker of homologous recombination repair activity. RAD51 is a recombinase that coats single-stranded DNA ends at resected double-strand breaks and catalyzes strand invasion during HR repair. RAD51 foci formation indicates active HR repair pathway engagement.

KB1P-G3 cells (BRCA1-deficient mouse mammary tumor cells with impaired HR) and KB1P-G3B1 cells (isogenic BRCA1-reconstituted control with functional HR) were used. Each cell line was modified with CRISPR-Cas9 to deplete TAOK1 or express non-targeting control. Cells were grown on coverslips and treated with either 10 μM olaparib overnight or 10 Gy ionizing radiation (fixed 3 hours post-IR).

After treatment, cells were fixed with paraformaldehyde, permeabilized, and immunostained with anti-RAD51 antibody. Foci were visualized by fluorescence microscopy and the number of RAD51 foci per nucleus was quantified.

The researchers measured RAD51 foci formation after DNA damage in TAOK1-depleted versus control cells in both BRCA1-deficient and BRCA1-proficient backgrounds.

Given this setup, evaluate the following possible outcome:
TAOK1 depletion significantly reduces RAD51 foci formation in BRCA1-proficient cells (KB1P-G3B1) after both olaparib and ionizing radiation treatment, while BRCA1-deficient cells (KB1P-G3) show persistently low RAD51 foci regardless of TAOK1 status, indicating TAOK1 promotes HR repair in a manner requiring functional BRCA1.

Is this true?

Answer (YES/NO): NO